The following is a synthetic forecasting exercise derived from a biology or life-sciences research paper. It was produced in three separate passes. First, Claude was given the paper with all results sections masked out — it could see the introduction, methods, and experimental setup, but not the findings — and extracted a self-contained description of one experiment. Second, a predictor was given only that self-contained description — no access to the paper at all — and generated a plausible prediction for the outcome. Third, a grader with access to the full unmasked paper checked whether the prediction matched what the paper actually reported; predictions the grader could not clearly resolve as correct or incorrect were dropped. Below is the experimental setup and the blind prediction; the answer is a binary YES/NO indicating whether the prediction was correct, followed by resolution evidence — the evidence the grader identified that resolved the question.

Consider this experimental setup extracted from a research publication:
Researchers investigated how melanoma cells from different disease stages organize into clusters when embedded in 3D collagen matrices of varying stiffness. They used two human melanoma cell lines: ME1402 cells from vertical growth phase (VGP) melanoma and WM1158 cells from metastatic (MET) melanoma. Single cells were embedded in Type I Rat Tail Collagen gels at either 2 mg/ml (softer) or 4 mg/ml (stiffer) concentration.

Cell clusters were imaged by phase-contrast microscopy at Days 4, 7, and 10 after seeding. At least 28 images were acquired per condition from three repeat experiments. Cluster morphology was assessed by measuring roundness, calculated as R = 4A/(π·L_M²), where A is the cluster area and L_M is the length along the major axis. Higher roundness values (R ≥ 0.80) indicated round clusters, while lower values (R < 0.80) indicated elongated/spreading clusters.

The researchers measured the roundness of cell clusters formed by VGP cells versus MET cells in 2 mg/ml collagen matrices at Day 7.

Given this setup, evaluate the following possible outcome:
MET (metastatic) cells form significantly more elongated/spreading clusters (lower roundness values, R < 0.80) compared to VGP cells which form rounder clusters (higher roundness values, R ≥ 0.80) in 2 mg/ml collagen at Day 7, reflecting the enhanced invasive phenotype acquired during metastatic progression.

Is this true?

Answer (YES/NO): NO